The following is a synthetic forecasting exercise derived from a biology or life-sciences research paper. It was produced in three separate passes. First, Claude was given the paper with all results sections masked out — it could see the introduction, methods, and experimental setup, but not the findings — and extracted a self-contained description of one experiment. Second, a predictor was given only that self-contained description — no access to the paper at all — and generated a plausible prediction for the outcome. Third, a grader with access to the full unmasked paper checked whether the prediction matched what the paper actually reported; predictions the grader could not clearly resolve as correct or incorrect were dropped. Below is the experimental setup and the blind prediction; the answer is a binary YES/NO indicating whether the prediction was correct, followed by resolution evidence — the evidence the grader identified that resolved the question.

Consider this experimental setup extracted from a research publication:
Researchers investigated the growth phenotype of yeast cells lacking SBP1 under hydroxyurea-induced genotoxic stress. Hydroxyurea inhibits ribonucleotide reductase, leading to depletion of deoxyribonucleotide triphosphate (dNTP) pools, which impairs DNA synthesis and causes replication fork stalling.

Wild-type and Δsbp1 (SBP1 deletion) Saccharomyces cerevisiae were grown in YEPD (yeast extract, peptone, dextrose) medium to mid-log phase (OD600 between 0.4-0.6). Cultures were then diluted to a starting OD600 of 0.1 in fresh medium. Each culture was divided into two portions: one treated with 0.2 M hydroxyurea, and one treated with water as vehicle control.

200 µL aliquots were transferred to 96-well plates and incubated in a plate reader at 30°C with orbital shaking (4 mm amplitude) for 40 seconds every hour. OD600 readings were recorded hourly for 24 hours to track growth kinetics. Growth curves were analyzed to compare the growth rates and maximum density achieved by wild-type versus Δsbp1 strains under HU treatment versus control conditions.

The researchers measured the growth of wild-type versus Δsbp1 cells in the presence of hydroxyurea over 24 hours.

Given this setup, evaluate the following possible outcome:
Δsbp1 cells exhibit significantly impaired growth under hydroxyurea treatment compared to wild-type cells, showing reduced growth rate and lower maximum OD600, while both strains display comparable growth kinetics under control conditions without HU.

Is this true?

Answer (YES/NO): NO